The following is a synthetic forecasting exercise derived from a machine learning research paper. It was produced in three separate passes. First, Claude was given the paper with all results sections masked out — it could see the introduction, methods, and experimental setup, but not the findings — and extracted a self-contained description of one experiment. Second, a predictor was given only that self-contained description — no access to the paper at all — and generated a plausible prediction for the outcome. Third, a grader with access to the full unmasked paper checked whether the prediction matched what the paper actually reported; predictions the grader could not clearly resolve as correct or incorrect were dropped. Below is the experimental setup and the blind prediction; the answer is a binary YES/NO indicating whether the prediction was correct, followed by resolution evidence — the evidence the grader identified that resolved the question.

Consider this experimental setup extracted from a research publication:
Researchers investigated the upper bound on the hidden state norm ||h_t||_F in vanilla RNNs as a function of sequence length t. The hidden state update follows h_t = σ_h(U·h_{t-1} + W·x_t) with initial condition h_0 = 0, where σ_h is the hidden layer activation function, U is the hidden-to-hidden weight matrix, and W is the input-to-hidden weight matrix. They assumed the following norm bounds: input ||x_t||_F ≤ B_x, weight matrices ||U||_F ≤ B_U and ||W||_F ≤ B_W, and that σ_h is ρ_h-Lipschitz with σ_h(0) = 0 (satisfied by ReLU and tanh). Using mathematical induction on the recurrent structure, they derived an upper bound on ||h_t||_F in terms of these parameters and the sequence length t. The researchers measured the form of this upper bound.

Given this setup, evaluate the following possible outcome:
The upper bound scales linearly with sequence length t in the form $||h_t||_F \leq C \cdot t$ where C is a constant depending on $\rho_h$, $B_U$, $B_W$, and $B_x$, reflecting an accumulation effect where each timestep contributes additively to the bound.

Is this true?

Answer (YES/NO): NO